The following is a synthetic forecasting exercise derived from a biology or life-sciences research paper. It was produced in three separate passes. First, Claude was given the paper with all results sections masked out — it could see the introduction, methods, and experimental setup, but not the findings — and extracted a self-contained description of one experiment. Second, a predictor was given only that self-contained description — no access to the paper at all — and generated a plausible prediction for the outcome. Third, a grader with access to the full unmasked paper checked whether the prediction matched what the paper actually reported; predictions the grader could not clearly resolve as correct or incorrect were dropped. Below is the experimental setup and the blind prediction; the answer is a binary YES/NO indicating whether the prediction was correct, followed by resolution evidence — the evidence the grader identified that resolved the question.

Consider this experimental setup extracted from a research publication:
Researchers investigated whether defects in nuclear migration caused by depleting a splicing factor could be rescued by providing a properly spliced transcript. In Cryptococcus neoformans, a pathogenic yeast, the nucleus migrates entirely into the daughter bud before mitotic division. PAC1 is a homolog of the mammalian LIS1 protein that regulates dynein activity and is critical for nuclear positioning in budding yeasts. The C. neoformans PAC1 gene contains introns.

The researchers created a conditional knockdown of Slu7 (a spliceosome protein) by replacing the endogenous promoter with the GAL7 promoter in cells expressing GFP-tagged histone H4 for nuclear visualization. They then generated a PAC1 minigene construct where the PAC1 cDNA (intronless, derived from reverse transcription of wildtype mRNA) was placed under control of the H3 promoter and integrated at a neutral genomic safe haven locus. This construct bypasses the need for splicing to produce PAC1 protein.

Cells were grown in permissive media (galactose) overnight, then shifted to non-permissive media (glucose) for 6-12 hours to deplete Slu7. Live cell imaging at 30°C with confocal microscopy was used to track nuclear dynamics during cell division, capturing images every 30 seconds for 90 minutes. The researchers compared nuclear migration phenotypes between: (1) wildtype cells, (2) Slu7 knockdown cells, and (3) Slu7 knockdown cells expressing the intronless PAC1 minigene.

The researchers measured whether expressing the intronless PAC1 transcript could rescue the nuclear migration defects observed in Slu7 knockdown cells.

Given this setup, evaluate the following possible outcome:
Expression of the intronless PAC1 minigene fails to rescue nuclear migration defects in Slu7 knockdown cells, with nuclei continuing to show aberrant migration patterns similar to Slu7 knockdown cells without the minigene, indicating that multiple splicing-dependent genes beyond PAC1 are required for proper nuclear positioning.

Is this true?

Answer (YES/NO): NO